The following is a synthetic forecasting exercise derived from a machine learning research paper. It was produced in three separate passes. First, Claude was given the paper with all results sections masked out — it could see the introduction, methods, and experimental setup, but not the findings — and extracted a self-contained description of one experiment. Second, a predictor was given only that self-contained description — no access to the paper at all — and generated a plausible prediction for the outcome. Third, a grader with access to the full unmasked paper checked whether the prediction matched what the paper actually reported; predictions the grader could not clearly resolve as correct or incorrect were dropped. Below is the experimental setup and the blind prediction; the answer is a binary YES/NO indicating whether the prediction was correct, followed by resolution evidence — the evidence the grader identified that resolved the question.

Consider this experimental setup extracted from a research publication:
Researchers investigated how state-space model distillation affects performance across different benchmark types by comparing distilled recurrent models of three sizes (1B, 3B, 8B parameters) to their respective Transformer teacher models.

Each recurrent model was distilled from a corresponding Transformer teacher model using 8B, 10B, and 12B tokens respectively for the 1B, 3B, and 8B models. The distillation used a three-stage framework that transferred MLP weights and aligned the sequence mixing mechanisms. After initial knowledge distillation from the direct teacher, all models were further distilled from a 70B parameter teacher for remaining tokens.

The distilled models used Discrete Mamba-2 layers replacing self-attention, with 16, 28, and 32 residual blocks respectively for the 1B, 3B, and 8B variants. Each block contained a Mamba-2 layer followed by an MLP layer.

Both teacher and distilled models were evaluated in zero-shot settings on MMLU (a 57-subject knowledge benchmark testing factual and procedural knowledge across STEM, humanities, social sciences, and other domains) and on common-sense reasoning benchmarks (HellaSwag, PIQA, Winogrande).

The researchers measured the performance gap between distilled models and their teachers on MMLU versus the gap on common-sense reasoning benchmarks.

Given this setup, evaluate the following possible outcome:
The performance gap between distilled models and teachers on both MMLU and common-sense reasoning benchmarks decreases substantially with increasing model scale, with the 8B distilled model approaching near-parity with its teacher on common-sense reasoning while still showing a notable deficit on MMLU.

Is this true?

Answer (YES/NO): NO